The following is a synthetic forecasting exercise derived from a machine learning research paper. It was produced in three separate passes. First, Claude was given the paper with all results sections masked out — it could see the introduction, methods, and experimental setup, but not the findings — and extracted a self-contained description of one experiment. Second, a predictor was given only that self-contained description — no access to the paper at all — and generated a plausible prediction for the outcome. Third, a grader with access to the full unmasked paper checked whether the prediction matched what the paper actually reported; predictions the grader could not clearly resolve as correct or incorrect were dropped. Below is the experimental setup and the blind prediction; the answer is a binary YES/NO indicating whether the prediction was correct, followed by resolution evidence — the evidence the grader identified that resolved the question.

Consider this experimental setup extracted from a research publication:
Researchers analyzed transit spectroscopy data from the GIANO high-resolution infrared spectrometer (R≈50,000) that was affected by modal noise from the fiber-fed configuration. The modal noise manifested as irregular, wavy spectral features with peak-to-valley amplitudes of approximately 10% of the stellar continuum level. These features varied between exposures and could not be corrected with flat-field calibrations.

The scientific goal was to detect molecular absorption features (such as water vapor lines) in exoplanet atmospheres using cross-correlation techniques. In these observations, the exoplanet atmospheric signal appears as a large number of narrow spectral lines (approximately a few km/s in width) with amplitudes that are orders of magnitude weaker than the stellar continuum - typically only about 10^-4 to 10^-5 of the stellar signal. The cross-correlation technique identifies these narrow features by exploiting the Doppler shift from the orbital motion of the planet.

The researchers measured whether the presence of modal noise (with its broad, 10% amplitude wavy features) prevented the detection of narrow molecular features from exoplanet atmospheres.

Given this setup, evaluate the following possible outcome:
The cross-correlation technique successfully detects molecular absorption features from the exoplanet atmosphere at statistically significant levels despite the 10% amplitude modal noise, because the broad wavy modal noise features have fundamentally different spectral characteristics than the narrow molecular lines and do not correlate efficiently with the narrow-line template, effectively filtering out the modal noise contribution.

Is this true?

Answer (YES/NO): YES